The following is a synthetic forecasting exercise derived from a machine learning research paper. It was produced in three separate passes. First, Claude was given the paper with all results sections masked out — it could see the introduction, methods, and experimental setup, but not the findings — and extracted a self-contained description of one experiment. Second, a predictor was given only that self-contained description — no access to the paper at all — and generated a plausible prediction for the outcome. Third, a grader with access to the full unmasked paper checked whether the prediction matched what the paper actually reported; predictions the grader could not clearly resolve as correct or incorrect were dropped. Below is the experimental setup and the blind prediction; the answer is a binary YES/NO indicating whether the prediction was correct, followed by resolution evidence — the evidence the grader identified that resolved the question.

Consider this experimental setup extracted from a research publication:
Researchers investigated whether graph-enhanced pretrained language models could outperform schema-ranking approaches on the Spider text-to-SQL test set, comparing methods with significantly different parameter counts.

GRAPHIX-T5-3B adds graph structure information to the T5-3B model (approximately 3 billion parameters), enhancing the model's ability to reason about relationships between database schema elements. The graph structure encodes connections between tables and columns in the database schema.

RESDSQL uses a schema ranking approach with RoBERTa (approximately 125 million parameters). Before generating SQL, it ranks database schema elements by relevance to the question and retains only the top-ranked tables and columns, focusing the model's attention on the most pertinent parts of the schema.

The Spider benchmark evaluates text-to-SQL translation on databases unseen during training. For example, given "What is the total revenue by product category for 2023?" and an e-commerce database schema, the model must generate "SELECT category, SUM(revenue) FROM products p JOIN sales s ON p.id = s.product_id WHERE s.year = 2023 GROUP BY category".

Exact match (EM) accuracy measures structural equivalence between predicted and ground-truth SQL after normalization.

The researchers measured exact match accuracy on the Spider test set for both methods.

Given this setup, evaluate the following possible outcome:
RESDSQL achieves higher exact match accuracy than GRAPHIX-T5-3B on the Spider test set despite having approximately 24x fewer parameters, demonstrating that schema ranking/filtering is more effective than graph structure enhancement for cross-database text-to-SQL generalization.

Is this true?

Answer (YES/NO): NO